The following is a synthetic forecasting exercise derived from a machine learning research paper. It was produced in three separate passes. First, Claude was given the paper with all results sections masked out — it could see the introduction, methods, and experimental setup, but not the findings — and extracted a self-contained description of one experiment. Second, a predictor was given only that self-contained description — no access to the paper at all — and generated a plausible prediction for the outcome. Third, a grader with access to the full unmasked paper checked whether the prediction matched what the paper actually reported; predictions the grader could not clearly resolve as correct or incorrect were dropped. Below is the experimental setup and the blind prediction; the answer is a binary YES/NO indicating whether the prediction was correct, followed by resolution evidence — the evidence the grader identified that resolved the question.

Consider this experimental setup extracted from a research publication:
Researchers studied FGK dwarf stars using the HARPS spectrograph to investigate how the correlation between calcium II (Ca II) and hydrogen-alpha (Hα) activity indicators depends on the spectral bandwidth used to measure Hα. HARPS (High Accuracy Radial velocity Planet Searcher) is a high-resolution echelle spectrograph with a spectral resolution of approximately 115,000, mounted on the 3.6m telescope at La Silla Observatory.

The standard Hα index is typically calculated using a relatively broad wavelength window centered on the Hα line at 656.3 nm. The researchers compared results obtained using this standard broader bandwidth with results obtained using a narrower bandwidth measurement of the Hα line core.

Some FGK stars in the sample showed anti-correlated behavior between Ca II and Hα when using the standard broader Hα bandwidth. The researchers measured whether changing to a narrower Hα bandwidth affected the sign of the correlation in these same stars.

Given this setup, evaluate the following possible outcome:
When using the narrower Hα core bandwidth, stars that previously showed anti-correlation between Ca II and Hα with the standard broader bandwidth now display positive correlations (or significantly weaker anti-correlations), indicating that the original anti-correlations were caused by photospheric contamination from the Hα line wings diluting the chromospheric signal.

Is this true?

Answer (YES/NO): YES